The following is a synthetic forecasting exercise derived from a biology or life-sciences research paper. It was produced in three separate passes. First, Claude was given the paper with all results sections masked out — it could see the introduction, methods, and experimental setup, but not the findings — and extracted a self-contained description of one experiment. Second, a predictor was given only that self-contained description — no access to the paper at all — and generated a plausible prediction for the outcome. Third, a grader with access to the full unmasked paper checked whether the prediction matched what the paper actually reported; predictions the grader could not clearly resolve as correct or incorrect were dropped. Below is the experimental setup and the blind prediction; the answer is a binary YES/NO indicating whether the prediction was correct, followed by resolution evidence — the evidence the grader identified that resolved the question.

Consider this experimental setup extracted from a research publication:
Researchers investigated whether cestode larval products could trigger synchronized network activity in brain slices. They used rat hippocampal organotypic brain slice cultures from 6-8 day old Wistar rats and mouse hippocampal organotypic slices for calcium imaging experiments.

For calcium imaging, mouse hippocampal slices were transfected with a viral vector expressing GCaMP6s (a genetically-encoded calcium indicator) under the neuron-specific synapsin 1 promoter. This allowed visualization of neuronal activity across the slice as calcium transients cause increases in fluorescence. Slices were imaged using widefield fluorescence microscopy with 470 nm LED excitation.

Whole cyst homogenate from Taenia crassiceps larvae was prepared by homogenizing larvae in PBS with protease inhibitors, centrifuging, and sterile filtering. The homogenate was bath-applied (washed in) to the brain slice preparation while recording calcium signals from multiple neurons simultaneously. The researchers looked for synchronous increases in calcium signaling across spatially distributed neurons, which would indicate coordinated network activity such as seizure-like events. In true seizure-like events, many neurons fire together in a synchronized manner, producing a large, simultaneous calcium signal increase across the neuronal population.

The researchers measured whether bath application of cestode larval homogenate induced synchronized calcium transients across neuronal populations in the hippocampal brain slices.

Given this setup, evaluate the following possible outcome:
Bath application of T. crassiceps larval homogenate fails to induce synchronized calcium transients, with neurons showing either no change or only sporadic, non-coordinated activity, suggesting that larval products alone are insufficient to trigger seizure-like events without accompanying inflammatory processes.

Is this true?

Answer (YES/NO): NO